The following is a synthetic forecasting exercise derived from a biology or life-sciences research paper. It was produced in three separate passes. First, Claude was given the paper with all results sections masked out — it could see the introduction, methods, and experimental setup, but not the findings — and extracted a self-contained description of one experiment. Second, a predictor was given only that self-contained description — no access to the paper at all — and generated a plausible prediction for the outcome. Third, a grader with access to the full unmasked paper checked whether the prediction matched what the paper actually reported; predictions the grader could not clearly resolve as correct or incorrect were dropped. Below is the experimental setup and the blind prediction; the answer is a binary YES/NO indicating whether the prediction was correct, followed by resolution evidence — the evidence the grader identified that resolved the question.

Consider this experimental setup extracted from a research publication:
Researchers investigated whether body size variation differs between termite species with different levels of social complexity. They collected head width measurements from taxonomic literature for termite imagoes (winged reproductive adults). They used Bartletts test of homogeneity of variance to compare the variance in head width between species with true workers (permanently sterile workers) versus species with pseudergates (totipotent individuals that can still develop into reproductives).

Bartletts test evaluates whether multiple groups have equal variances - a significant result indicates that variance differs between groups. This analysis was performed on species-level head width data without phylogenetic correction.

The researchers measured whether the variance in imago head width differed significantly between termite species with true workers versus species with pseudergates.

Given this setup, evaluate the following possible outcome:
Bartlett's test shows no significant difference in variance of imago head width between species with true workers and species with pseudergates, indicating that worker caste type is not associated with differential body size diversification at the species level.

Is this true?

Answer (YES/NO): NO